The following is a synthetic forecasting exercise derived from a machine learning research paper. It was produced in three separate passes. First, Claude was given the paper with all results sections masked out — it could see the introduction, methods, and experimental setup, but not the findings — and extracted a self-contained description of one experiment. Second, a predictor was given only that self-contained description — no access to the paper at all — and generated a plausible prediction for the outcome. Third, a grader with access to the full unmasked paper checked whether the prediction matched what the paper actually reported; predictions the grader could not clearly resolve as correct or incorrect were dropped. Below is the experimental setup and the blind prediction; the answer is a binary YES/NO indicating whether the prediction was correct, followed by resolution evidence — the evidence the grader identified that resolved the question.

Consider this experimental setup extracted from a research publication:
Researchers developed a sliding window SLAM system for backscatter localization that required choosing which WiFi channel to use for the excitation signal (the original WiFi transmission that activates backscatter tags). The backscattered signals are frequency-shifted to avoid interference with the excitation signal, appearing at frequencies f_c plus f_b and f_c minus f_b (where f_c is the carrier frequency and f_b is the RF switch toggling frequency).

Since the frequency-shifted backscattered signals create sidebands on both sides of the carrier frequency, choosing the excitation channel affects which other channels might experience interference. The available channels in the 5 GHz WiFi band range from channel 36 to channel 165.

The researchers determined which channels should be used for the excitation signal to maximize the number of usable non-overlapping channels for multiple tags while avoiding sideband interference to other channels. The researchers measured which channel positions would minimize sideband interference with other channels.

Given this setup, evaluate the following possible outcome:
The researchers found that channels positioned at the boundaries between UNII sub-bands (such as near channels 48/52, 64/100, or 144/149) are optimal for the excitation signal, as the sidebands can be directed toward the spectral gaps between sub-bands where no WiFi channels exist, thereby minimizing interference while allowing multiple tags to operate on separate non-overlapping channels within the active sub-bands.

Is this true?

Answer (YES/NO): NO